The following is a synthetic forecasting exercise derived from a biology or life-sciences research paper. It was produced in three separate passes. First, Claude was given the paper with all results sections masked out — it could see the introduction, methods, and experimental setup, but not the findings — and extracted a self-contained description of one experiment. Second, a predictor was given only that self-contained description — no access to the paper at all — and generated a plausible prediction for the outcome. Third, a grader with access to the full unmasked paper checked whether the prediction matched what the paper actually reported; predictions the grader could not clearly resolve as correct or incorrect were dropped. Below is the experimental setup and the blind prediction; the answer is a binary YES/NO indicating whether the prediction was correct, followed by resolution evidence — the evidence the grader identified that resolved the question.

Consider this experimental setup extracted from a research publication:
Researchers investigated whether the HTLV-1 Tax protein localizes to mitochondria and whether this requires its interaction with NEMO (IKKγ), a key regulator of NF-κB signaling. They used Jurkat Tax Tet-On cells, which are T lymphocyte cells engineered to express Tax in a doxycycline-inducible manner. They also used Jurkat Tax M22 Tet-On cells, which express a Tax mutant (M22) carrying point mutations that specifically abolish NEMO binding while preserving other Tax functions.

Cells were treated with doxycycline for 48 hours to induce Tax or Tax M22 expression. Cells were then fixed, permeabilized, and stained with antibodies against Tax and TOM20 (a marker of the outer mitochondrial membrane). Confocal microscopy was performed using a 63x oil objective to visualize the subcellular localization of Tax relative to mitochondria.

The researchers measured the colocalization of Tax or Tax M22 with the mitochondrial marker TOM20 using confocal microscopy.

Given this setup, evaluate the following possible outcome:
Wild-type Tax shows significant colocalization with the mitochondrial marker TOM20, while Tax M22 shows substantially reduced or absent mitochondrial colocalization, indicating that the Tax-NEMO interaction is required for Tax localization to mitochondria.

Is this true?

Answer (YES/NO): YES